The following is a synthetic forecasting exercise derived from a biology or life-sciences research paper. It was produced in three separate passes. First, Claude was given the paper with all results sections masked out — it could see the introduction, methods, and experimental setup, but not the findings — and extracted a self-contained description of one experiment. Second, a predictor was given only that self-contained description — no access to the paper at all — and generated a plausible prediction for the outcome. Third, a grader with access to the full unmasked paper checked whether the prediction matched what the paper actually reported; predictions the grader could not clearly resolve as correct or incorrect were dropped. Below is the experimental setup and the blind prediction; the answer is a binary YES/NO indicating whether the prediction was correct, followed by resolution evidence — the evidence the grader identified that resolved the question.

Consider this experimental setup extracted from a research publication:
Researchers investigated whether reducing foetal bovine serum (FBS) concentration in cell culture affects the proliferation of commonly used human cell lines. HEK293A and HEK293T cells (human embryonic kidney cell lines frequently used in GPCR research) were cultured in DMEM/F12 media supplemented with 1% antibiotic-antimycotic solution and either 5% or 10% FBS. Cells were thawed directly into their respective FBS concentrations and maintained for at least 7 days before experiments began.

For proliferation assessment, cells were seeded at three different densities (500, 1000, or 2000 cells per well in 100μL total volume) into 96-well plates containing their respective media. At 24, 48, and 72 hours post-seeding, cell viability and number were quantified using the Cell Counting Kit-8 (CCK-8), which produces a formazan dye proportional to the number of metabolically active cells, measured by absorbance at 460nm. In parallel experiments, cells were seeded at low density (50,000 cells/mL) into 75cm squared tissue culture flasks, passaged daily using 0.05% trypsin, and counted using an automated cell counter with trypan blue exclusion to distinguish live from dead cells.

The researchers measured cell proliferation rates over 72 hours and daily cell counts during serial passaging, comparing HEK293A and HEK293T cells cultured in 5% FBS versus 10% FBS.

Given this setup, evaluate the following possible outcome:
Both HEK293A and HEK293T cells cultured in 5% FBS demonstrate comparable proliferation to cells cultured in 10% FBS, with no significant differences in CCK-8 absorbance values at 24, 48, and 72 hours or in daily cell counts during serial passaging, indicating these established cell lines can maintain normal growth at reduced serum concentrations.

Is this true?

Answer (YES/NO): YES